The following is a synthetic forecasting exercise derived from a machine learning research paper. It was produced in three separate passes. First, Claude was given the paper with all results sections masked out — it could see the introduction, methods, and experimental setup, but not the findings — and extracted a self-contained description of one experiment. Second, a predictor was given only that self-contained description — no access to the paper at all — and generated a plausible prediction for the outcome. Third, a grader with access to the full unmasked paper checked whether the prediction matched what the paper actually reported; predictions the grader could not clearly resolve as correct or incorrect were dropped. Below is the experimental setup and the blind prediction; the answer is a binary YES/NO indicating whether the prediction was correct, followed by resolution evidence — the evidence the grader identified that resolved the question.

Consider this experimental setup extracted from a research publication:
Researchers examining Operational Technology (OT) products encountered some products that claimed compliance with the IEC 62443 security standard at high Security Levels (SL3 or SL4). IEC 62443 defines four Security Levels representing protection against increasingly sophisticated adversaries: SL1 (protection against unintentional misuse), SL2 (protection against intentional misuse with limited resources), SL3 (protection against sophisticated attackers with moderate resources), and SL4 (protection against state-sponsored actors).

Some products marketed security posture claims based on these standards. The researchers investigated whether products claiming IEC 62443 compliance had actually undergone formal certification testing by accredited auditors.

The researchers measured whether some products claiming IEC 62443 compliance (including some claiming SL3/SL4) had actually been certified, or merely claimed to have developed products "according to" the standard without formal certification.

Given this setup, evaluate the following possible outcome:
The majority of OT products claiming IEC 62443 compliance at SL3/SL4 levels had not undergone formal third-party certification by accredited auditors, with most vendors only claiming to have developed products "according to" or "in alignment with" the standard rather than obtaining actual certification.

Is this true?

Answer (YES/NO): NO